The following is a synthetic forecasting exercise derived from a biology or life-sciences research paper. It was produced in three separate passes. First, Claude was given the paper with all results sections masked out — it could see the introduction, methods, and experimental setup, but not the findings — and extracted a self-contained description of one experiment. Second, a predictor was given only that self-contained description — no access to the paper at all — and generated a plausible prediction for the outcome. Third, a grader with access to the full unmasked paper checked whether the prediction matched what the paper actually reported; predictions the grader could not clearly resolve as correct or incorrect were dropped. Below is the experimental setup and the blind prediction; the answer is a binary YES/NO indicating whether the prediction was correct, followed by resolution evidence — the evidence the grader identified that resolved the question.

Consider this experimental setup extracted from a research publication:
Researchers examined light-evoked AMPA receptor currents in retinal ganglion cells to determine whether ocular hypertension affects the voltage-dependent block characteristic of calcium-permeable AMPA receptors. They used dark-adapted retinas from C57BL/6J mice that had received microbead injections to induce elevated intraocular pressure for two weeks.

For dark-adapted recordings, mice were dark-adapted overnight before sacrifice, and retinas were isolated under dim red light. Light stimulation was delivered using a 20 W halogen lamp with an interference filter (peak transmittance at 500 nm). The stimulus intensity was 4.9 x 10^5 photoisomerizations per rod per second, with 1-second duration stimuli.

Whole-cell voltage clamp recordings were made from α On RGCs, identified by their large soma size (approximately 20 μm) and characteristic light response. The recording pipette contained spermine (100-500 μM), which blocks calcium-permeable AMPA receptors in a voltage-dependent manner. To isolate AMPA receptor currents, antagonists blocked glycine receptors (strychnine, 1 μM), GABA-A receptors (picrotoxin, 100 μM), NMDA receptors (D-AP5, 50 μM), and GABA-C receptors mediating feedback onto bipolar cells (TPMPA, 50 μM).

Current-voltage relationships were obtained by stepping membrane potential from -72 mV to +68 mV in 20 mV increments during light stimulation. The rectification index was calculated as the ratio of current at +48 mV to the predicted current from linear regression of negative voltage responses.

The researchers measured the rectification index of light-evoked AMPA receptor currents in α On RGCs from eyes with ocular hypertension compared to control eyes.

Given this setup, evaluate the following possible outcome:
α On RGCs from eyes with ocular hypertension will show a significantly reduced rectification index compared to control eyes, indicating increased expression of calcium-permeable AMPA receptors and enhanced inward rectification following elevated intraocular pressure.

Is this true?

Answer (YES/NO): YES